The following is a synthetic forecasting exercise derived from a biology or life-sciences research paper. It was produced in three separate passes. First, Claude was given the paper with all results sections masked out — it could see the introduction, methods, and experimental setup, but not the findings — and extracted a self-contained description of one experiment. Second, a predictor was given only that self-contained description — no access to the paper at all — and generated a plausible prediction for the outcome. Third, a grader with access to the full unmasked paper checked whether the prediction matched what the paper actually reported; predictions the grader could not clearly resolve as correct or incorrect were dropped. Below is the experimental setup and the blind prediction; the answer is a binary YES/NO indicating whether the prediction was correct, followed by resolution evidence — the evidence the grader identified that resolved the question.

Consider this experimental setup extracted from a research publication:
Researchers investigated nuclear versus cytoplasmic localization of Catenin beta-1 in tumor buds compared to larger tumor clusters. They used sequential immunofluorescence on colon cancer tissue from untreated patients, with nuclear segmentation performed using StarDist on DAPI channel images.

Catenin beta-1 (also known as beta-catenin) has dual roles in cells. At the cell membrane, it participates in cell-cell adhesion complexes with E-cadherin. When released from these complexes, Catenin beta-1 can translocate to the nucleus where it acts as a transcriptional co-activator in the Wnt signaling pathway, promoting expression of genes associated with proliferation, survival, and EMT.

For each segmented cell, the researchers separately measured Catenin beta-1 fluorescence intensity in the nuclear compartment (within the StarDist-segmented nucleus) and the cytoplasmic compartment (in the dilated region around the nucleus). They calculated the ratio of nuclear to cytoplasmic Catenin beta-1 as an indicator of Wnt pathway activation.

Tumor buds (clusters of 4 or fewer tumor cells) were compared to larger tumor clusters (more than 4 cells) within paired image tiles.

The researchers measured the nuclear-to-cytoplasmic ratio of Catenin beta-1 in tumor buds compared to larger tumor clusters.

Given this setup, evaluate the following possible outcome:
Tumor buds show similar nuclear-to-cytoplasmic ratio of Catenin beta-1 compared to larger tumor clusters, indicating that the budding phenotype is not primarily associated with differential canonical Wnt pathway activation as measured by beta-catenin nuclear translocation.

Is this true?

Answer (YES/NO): NO